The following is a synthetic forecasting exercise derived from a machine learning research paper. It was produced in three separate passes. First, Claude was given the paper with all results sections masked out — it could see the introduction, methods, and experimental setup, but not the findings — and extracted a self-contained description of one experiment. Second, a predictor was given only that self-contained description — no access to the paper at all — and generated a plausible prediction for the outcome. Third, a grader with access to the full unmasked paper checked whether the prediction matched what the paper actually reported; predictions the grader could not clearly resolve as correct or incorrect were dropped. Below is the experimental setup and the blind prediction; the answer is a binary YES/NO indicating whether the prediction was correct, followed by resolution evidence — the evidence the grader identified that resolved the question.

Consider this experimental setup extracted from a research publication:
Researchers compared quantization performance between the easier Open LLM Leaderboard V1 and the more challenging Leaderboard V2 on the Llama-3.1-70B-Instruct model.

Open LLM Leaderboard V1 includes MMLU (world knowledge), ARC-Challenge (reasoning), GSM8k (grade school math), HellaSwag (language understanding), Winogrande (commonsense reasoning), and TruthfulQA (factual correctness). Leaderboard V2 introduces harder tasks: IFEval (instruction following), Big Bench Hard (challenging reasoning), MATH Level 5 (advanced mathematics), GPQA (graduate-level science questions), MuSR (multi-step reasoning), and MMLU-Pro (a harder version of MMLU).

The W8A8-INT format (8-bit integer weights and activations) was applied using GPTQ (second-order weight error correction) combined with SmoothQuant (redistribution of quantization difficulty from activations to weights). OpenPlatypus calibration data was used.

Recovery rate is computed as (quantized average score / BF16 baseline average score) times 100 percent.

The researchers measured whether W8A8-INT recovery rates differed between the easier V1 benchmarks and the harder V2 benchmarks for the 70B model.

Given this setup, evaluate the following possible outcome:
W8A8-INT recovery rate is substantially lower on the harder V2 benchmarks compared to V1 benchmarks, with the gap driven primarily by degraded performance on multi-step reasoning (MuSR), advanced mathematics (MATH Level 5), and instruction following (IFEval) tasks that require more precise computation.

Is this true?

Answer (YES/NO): NO